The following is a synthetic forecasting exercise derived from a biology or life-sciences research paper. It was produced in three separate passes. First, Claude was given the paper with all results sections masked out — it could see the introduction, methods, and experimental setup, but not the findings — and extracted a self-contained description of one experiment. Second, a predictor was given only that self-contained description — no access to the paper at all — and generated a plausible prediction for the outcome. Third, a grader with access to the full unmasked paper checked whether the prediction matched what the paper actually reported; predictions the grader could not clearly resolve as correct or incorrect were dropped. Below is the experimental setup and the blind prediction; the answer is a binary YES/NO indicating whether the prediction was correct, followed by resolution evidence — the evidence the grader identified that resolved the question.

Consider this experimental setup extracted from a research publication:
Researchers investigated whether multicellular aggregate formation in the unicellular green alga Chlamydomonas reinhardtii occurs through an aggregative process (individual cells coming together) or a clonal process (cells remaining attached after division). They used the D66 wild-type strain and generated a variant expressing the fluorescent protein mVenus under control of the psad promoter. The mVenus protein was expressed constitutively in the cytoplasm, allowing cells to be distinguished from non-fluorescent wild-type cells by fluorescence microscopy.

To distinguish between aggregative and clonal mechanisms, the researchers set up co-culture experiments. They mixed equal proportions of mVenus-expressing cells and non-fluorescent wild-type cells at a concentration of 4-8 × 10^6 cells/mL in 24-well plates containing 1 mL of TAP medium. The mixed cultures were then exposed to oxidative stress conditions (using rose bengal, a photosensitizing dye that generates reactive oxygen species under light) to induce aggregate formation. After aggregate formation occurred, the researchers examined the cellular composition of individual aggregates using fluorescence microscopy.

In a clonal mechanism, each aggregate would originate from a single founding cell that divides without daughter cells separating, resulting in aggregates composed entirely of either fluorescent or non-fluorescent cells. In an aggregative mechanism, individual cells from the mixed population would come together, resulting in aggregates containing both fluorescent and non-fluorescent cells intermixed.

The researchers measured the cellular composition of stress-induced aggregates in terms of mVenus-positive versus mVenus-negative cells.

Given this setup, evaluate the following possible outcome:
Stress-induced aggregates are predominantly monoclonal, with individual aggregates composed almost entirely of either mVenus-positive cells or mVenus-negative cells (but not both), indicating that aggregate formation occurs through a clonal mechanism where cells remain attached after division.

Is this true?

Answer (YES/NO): NO